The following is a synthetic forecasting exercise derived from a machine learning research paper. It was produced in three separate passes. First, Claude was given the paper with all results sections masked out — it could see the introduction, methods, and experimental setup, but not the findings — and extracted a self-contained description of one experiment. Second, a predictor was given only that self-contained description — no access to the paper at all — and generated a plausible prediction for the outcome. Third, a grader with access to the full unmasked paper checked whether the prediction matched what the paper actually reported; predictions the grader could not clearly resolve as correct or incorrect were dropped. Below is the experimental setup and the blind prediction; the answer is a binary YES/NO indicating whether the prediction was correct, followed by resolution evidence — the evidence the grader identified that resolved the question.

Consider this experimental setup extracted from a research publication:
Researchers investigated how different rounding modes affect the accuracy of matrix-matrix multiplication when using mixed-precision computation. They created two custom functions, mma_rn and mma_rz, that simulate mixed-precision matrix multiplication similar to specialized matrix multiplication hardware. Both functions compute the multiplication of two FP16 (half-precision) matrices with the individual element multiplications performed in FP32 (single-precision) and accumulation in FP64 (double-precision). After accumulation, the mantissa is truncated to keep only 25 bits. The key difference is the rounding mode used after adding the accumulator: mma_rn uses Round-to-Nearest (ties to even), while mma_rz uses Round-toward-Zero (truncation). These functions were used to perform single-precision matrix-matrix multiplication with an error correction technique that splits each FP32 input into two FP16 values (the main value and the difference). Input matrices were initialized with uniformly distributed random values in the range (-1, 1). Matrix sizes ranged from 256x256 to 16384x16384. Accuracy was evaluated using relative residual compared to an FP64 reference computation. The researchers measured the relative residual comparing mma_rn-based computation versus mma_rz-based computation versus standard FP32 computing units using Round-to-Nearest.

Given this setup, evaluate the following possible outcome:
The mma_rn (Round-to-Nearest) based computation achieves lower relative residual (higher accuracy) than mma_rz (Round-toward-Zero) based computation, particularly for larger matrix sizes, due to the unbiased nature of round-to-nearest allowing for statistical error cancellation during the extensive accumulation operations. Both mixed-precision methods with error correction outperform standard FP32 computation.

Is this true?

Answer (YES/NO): NO